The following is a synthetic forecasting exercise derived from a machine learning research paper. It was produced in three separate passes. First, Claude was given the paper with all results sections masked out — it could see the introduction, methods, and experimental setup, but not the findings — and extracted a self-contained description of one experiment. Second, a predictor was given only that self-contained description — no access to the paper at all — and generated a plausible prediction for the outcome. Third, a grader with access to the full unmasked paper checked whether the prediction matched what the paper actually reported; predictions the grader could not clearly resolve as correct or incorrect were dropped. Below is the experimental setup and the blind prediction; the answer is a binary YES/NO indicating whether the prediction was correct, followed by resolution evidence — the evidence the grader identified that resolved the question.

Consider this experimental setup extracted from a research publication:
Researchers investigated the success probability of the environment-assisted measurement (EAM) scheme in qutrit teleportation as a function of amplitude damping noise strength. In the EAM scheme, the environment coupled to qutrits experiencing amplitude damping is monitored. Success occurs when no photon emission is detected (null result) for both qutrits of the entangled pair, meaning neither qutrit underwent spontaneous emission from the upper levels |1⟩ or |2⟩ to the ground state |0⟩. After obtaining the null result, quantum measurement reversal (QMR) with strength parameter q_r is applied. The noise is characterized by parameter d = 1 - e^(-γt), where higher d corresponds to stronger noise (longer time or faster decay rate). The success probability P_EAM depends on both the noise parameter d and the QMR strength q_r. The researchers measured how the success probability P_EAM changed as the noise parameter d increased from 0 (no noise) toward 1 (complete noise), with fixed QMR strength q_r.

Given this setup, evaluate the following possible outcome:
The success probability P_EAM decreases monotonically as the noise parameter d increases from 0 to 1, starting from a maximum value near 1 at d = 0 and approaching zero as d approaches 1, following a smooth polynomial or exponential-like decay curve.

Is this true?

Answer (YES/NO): NO